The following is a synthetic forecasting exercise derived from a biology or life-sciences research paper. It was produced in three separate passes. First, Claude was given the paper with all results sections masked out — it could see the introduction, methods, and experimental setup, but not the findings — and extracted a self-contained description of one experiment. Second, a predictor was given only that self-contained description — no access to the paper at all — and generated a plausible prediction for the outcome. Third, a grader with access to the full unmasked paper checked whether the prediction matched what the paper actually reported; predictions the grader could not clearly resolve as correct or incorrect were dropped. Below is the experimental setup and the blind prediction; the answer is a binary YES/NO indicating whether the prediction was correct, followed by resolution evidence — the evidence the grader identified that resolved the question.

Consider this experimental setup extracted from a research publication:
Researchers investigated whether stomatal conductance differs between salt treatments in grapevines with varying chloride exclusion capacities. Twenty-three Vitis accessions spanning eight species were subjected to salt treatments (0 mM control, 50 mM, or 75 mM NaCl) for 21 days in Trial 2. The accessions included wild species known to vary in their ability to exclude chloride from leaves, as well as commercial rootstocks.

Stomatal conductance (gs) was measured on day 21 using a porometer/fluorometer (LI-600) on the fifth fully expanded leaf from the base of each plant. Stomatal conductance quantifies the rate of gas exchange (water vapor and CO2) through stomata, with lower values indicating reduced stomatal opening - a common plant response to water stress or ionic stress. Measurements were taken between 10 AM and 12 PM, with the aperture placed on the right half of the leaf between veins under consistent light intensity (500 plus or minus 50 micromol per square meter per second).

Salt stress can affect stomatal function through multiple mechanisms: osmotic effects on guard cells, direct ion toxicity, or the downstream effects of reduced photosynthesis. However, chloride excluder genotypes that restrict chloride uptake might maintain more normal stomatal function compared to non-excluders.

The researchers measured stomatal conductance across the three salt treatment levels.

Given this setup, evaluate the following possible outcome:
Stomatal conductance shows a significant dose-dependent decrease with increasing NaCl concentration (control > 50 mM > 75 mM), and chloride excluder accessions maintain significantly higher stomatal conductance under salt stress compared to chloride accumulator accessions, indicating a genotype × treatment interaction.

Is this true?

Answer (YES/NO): NO